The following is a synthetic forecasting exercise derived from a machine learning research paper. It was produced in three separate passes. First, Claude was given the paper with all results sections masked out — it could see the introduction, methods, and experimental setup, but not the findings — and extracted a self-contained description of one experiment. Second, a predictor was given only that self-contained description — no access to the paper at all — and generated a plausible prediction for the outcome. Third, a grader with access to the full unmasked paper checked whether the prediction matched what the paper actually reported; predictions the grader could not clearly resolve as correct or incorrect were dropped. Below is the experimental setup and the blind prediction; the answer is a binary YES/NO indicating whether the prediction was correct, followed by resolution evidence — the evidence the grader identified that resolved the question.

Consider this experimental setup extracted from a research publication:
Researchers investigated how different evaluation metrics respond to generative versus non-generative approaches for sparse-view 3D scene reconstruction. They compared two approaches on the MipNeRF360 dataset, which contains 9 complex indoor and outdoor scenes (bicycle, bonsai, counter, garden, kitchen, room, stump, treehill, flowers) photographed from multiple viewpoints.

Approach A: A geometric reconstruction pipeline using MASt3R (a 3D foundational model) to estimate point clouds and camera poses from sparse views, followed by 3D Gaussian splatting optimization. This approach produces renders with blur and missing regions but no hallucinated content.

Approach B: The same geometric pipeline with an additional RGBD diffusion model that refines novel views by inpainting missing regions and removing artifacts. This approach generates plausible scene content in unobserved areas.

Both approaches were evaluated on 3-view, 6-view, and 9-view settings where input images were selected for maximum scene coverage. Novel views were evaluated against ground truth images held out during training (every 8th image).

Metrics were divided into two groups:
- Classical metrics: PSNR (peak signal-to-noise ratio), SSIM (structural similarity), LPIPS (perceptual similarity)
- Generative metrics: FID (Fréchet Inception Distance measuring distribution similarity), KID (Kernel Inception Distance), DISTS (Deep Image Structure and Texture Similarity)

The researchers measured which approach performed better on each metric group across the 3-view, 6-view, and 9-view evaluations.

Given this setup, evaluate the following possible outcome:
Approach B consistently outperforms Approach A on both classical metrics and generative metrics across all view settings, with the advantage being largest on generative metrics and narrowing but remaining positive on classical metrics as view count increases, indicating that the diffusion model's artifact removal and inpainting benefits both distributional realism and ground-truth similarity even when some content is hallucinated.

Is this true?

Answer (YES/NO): NO